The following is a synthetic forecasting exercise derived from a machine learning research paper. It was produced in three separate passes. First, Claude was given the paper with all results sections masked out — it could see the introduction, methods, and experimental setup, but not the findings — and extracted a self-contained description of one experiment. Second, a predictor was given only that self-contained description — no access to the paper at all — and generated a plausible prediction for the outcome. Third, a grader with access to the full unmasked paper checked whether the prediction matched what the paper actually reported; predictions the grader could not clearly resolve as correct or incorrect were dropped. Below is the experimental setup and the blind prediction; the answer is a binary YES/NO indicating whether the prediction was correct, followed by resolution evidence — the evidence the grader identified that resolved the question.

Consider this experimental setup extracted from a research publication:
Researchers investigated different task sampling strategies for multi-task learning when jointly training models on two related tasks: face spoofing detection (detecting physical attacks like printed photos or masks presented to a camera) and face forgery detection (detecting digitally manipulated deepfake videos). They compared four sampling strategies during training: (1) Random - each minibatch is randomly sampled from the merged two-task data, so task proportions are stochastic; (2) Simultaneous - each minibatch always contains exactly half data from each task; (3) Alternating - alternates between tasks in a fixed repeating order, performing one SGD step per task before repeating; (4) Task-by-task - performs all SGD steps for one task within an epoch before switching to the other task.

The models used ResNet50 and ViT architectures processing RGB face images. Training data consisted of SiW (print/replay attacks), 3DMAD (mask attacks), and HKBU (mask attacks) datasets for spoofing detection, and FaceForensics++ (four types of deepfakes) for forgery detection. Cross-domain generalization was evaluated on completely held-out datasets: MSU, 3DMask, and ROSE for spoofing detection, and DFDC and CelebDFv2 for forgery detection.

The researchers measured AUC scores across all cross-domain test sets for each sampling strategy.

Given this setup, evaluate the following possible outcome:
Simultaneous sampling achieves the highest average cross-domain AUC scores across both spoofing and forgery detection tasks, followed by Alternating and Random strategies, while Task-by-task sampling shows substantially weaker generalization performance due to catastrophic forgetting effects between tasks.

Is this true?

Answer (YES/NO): NO